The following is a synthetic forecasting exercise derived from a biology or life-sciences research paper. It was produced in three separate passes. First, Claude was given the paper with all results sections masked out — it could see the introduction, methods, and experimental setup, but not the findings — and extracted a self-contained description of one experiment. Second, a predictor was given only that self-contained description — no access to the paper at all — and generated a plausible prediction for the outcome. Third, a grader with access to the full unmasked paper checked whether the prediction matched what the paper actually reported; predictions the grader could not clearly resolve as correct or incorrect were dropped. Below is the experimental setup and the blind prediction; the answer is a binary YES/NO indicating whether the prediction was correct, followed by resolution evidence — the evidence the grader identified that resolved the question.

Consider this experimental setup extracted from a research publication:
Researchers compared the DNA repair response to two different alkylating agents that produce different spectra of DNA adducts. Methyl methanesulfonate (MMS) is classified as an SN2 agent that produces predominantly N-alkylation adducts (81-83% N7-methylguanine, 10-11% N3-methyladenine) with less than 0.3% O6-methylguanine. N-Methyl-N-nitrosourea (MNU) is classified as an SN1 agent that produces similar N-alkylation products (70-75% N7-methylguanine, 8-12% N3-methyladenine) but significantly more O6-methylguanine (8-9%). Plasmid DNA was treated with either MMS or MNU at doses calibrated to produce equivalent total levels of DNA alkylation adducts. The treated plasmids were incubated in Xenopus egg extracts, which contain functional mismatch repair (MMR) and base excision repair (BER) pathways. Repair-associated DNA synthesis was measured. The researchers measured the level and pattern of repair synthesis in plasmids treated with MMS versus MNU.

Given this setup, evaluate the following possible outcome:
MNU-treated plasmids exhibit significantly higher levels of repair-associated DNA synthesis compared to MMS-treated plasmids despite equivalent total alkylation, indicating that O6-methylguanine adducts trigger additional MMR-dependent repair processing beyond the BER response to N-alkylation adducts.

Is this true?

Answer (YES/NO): YES